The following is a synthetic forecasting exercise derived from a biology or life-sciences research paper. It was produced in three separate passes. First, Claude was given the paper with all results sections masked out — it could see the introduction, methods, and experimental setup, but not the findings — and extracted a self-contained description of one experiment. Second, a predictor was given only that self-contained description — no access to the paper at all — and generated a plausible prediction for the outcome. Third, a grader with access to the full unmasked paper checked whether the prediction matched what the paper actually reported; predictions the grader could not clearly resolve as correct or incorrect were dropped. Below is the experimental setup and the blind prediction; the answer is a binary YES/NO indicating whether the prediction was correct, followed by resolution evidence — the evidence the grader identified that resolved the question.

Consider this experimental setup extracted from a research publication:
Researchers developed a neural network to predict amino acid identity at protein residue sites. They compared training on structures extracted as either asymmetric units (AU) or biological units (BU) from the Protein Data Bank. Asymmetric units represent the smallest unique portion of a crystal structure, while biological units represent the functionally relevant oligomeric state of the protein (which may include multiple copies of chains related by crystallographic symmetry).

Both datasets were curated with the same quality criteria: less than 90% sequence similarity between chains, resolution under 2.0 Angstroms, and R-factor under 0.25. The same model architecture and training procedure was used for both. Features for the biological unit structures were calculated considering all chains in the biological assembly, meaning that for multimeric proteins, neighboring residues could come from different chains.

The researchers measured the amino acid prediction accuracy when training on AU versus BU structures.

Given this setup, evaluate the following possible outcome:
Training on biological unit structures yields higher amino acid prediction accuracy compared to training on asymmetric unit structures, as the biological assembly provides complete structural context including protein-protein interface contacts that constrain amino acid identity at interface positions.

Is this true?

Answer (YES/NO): NO